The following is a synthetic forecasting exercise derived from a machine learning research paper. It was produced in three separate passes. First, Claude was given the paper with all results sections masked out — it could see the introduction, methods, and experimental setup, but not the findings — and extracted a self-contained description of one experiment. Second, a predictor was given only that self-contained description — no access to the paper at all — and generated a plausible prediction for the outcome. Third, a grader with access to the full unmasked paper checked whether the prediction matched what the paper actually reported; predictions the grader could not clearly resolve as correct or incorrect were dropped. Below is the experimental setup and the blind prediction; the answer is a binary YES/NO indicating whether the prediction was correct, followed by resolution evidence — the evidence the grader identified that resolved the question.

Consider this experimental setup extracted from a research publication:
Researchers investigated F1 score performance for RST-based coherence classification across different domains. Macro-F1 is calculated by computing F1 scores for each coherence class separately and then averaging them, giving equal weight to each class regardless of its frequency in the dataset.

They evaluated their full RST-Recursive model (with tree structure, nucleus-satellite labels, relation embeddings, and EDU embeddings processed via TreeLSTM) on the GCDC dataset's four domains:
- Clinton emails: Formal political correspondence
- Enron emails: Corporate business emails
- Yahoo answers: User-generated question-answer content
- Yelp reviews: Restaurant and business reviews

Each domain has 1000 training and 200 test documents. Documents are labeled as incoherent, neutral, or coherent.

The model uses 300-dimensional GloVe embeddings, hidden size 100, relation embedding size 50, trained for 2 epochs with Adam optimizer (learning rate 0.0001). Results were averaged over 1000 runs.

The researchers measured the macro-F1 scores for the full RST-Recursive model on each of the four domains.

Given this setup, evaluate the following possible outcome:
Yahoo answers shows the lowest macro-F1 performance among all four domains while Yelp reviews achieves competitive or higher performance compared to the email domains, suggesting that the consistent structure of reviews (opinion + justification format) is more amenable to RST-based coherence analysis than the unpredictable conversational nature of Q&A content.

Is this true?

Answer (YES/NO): NO